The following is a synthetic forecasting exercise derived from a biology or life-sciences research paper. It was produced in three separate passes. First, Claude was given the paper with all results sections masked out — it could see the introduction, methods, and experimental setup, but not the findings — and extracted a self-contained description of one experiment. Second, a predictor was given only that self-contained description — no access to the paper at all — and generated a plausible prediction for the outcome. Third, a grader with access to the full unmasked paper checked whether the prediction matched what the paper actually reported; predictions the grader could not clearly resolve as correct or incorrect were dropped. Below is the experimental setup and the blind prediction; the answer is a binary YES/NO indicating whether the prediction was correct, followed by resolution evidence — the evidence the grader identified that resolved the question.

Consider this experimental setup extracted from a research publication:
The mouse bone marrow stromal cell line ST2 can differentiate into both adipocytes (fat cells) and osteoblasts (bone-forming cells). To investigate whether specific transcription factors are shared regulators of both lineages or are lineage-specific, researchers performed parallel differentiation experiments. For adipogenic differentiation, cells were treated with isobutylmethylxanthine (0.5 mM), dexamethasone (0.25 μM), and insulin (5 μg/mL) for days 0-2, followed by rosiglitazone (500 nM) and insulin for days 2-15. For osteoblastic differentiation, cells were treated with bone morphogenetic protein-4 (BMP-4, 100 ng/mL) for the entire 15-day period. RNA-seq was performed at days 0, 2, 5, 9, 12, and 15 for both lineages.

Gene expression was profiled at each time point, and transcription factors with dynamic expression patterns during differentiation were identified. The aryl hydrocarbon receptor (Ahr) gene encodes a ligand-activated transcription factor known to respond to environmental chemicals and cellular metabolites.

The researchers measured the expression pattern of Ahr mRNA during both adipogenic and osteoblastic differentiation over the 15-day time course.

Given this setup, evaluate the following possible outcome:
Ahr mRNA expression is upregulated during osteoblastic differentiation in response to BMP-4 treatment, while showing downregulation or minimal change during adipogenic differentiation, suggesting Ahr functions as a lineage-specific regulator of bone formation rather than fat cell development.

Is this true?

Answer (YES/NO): NO